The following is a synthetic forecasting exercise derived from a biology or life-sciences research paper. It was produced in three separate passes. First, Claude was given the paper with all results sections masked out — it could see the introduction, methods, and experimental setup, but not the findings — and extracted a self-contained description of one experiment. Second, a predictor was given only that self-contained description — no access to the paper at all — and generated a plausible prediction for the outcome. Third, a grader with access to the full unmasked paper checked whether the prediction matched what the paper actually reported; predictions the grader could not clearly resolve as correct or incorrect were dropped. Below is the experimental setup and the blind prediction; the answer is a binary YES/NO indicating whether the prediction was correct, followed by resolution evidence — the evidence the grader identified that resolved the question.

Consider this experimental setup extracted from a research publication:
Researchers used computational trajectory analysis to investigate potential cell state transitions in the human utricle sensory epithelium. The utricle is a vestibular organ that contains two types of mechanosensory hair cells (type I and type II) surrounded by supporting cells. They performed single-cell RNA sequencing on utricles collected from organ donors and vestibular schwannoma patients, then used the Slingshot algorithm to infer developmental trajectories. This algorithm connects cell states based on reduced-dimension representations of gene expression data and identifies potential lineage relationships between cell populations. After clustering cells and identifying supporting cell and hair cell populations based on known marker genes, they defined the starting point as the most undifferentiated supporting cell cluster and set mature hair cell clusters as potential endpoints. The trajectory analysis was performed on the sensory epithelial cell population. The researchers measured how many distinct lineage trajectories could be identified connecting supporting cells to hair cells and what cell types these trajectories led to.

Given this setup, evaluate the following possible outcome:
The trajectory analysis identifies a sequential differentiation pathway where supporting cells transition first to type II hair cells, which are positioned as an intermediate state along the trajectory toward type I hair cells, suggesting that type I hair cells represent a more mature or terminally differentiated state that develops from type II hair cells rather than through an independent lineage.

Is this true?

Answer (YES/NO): NO